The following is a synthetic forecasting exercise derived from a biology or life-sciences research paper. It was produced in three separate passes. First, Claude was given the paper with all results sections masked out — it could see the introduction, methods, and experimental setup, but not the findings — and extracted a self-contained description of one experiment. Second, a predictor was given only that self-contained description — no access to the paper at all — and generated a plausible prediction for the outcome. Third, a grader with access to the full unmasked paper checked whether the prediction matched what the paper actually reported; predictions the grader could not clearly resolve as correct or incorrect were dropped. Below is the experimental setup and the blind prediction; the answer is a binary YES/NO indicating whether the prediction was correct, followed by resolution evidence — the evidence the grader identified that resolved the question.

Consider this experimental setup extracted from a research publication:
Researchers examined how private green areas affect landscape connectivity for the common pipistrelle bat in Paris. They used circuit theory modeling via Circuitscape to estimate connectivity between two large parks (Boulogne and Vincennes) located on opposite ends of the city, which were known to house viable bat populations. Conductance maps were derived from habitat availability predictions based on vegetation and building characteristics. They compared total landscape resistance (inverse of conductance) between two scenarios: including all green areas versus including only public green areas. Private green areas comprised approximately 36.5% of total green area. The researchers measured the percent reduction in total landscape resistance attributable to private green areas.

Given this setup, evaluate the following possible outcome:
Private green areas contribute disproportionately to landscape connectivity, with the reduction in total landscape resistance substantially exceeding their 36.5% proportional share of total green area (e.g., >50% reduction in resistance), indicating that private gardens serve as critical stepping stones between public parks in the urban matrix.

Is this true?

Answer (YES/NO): YES